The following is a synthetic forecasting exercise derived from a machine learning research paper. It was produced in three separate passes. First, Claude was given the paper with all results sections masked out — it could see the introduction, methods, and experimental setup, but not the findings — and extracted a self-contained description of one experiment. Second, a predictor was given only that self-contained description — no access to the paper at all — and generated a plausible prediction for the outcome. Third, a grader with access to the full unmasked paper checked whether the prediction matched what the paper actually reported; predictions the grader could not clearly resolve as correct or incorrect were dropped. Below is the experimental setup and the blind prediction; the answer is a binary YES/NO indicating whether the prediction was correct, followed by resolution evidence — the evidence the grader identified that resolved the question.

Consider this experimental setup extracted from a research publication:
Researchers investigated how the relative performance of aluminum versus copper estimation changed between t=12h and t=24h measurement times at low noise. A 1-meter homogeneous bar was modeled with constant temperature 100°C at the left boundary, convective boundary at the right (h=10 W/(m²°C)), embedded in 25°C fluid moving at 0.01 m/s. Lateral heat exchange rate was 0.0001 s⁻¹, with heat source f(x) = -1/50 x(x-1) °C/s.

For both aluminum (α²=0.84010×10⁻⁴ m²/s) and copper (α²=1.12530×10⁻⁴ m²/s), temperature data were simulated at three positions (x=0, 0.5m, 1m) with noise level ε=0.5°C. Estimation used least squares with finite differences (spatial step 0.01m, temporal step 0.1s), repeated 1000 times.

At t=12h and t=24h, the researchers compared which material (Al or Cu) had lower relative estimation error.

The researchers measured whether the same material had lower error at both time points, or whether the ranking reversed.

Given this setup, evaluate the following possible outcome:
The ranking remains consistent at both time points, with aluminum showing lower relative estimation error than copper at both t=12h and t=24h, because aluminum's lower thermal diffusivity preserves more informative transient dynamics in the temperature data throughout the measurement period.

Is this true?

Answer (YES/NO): NO